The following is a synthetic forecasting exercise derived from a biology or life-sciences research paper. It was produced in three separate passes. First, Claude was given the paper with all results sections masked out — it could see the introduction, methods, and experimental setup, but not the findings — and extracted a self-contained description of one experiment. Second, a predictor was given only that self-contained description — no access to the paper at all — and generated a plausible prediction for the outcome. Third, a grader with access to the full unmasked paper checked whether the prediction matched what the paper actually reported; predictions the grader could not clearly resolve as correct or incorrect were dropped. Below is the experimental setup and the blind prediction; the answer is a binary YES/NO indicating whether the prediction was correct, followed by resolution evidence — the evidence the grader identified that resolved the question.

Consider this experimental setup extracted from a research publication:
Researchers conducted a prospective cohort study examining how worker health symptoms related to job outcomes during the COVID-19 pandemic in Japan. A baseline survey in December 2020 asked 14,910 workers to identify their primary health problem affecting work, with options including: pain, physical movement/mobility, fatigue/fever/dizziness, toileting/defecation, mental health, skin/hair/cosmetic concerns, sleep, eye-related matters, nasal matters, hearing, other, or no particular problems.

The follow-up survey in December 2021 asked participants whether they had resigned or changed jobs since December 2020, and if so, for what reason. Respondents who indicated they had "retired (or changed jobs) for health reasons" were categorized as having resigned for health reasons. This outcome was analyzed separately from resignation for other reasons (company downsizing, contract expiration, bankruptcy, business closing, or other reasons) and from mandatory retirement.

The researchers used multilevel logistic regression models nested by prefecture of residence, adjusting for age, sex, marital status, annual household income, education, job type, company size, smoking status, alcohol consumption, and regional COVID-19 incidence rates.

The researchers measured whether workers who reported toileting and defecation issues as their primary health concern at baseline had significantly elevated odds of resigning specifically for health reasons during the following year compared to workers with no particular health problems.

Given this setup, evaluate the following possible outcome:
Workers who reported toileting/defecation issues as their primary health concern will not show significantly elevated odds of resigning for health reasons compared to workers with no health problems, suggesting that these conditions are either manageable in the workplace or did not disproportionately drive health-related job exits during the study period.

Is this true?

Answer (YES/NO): YES